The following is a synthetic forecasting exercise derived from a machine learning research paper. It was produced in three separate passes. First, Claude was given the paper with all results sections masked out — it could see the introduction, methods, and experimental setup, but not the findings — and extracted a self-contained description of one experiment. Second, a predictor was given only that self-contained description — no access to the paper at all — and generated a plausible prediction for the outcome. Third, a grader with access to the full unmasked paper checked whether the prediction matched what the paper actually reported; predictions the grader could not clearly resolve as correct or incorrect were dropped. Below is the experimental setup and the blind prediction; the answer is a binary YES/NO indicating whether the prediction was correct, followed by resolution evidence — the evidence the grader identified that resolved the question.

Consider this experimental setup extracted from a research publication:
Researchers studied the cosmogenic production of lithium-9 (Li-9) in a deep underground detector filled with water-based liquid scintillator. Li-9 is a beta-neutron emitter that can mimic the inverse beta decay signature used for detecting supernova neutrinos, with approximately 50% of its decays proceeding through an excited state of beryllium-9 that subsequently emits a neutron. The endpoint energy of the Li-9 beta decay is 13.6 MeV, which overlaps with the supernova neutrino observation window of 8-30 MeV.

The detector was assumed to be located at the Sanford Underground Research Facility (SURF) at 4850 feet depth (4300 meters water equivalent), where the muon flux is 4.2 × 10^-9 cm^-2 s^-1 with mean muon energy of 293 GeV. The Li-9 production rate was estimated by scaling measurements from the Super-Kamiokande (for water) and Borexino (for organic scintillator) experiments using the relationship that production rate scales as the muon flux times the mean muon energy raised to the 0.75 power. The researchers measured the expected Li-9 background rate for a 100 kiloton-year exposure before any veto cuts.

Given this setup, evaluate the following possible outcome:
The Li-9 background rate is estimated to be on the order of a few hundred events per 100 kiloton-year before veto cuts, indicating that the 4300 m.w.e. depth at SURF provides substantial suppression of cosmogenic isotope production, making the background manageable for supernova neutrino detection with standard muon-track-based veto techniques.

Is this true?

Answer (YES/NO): NO